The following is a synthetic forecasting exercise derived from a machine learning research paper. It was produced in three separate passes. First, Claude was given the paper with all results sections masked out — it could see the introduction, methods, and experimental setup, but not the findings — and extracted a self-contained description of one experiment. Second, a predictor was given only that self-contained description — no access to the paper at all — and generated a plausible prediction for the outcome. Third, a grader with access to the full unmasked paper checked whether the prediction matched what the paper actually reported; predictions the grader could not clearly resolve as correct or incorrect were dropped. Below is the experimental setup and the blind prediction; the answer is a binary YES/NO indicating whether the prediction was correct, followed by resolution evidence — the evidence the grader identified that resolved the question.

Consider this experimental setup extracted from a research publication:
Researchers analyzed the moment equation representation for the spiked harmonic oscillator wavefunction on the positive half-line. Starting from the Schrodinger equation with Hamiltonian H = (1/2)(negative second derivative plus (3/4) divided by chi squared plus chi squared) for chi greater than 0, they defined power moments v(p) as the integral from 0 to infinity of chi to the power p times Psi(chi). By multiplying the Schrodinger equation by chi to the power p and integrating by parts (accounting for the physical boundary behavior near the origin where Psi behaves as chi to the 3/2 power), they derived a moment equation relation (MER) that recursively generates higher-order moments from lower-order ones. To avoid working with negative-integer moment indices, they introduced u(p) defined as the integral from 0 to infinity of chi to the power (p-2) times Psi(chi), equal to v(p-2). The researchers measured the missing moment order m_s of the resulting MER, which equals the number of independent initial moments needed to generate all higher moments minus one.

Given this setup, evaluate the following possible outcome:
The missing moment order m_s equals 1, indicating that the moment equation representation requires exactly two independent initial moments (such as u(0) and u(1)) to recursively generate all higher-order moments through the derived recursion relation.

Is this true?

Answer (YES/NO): NO